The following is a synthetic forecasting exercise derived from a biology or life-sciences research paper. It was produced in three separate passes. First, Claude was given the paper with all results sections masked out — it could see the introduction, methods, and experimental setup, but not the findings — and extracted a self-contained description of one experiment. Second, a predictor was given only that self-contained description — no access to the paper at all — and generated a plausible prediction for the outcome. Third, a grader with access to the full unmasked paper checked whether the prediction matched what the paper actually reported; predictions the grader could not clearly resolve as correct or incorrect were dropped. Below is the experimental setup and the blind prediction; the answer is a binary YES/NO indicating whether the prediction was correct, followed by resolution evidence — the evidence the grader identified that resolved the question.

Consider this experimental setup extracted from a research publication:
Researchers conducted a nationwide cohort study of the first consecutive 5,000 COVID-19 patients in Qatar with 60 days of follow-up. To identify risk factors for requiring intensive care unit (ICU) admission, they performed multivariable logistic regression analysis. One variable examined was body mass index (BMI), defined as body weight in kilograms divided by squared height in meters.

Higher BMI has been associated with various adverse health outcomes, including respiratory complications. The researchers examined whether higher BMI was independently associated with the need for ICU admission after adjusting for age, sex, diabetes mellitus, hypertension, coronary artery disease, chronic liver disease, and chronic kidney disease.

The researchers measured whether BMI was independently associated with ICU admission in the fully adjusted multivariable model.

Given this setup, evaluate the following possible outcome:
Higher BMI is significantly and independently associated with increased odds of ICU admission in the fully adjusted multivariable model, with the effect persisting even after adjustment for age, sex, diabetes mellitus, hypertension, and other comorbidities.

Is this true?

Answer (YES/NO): YES